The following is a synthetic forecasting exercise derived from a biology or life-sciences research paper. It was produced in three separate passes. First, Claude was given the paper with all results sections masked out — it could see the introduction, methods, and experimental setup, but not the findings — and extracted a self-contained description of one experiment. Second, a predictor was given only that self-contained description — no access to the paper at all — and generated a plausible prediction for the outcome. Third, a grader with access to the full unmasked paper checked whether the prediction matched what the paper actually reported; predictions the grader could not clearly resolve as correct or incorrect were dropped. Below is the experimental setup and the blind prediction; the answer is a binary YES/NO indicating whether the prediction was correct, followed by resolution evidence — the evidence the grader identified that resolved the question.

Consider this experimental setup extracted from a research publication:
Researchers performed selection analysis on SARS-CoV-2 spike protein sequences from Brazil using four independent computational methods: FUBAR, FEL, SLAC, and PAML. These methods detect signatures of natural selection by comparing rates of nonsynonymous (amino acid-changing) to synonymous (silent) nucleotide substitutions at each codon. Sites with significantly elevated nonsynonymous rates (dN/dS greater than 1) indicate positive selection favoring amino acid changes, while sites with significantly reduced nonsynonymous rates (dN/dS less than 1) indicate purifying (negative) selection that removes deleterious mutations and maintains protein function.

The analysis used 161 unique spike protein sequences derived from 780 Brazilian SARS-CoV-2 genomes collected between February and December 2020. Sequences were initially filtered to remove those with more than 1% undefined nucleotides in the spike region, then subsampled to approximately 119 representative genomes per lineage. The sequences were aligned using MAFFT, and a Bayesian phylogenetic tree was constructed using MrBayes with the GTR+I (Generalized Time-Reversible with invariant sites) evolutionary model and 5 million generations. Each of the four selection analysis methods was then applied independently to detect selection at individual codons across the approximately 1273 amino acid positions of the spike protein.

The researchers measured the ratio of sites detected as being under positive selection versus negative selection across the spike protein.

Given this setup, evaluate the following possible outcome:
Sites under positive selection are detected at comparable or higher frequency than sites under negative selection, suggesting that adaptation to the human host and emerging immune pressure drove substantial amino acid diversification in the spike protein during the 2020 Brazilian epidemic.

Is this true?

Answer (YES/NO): NO